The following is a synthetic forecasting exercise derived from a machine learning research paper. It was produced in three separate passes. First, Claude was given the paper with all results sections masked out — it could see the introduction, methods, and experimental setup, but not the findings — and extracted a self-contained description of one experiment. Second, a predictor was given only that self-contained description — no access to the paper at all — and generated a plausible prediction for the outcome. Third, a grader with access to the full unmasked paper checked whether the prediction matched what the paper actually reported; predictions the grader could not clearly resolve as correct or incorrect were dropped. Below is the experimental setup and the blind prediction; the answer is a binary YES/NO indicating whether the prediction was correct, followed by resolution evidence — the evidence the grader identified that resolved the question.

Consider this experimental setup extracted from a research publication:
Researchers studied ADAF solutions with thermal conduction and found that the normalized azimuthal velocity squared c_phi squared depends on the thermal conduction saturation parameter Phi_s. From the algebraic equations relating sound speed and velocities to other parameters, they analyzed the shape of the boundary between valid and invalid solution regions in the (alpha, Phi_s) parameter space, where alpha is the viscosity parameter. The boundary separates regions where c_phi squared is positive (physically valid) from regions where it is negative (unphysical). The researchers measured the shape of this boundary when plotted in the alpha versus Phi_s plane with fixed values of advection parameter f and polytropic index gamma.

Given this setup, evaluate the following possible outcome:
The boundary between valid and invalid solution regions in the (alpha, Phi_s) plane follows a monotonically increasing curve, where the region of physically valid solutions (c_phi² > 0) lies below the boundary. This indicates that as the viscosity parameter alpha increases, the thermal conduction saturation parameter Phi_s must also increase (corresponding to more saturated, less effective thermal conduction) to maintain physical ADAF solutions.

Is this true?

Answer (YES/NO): NO